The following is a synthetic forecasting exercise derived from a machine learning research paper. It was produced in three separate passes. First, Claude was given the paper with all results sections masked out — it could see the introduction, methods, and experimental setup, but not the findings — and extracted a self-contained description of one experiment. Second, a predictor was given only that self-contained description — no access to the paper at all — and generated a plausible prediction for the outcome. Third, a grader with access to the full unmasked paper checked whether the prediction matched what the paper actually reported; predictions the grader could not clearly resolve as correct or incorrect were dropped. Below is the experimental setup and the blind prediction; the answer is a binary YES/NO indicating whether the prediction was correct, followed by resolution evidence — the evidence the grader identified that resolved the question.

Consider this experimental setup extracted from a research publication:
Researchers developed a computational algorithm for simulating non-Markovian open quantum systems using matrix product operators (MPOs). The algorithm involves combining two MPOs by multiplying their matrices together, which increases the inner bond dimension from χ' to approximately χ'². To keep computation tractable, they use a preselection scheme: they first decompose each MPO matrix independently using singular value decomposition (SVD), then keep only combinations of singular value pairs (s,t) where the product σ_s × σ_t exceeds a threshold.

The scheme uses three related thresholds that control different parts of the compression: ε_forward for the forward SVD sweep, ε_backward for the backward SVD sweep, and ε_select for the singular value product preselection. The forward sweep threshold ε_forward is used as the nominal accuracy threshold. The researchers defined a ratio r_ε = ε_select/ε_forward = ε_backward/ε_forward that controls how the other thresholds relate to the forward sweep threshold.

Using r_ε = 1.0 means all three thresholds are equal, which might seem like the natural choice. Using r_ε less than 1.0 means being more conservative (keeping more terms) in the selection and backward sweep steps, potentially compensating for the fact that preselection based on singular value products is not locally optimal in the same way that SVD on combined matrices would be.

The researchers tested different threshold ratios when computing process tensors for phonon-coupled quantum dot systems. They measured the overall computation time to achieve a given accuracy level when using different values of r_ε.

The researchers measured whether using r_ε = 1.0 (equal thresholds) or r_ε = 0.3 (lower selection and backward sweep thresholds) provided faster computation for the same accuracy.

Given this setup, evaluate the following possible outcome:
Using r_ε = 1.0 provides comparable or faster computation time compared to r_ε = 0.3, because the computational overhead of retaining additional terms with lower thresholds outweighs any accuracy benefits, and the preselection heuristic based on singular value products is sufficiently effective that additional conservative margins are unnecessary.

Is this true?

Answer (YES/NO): NO